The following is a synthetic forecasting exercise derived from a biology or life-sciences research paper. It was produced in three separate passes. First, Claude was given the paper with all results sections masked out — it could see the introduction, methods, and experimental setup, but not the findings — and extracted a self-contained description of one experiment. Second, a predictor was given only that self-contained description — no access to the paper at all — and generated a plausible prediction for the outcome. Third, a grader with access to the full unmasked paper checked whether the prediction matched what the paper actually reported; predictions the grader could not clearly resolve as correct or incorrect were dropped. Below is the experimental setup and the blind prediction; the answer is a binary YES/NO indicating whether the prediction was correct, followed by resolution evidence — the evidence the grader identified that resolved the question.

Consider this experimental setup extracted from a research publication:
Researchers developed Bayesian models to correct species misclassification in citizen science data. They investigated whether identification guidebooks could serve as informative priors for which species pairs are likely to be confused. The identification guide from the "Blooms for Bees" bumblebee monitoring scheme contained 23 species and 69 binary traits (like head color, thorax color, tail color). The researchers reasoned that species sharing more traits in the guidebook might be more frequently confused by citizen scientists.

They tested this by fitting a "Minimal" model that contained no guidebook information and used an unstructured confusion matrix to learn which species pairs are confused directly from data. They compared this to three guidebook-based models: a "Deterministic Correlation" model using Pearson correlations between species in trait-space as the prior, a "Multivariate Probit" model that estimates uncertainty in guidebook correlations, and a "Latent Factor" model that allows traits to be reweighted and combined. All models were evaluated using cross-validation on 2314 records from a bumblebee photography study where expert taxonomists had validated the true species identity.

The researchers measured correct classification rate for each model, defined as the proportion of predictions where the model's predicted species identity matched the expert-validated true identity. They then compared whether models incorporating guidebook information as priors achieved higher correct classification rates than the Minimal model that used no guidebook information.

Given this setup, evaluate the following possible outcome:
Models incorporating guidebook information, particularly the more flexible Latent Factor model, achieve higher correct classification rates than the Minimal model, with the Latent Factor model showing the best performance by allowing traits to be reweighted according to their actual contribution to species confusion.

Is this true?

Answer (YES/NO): NO